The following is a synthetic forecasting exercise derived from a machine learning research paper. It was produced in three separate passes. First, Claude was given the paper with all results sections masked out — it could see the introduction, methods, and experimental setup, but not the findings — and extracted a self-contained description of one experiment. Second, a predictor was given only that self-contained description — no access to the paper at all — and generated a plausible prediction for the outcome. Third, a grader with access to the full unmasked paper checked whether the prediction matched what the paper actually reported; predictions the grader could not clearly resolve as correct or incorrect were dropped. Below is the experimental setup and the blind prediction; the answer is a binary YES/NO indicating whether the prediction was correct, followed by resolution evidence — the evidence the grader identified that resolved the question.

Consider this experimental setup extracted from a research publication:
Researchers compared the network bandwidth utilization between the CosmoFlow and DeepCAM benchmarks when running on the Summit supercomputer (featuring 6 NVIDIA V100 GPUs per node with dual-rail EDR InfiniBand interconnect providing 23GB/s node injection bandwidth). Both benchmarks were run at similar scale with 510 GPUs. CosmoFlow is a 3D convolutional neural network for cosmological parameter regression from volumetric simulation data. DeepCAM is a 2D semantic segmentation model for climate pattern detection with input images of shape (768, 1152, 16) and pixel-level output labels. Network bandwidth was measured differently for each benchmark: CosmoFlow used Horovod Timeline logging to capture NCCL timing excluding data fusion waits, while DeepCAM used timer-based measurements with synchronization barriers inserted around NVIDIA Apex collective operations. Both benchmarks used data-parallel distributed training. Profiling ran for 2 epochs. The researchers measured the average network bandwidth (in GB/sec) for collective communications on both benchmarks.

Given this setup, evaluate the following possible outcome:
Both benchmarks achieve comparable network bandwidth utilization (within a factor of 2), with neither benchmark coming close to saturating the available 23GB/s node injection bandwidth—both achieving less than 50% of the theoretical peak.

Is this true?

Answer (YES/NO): NO